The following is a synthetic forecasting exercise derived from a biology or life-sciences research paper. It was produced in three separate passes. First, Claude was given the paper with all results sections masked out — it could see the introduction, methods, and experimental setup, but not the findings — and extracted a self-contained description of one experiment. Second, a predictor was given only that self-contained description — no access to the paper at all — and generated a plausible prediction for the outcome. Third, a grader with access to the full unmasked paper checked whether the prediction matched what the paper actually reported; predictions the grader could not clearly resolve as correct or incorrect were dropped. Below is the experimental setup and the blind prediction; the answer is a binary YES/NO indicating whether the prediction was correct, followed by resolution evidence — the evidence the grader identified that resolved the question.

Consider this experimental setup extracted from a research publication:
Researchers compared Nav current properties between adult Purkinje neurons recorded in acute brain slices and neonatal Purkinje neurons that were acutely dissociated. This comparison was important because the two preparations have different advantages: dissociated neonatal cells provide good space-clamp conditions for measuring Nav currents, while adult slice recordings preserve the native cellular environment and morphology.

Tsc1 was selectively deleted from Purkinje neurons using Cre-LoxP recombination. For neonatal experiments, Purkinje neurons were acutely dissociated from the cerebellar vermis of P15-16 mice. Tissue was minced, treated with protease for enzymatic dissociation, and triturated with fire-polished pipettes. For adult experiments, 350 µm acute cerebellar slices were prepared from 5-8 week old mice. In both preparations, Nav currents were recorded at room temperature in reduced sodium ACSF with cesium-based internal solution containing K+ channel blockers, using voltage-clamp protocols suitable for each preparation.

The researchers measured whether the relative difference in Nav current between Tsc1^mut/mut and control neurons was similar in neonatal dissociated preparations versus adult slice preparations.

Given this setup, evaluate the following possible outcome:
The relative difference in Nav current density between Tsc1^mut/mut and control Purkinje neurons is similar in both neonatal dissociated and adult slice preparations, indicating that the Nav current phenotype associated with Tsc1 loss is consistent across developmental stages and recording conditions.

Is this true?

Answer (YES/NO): NO